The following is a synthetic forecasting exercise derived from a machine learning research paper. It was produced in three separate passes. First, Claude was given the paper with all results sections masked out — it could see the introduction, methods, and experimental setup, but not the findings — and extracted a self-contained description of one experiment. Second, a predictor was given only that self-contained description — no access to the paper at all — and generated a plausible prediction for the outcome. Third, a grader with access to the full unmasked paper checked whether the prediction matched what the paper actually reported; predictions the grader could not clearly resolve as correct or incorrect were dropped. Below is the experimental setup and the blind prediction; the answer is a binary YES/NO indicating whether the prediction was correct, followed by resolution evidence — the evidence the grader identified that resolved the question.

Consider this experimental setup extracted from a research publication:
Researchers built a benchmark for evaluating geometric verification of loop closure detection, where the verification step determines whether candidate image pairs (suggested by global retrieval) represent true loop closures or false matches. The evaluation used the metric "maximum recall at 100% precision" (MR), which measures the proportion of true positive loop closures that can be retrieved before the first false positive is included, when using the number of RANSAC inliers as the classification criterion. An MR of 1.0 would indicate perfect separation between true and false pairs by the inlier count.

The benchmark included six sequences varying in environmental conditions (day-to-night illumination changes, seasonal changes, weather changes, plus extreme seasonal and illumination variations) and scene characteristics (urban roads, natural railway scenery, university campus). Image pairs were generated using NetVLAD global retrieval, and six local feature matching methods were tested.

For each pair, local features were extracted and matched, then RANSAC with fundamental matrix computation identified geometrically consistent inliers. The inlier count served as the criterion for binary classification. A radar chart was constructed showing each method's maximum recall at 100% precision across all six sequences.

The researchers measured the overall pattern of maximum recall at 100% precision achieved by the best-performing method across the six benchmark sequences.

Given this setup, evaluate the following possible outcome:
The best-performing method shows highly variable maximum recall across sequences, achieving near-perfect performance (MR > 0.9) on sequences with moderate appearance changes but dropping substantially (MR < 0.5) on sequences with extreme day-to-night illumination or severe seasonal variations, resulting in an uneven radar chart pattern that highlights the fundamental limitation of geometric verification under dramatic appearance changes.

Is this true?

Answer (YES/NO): NO